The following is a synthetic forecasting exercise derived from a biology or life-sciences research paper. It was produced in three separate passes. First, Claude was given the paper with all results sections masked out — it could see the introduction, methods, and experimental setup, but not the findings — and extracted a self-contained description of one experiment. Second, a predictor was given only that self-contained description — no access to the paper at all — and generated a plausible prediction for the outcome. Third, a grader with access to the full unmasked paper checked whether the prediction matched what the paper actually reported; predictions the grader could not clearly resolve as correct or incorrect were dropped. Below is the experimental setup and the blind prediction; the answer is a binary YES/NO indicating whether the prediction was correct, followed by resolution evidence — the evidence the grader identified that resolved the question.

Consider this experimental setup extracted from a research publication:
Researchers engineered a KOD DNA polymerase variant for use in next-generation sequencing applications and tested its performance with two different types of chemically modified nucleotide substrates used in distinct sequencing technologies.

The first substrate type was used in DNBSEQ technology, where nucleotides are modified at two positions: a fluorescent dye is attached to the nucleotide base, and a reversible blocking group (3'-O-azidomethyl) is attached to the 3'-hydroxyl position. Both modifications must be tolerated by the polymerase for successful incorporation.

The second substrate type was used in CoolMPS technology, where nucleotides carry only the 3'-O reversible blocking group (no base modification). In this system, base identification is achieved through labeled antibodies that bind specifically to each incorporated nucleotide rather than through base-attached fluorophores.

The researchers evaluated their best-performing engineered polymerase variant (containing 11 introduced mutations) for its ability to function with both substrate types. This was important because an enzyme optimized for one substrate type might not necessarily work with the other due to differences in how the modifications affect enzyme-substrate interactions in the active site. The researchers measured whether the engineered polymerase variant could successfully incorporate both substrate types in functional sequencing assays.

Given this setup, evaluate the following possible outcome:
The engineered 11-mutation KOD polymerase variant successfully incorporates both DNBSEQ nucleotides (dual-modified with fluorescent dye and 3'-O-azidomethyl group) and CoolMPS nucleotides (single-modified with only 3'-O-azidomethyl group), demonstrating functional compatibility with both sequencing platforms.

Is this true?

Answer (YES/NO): YES